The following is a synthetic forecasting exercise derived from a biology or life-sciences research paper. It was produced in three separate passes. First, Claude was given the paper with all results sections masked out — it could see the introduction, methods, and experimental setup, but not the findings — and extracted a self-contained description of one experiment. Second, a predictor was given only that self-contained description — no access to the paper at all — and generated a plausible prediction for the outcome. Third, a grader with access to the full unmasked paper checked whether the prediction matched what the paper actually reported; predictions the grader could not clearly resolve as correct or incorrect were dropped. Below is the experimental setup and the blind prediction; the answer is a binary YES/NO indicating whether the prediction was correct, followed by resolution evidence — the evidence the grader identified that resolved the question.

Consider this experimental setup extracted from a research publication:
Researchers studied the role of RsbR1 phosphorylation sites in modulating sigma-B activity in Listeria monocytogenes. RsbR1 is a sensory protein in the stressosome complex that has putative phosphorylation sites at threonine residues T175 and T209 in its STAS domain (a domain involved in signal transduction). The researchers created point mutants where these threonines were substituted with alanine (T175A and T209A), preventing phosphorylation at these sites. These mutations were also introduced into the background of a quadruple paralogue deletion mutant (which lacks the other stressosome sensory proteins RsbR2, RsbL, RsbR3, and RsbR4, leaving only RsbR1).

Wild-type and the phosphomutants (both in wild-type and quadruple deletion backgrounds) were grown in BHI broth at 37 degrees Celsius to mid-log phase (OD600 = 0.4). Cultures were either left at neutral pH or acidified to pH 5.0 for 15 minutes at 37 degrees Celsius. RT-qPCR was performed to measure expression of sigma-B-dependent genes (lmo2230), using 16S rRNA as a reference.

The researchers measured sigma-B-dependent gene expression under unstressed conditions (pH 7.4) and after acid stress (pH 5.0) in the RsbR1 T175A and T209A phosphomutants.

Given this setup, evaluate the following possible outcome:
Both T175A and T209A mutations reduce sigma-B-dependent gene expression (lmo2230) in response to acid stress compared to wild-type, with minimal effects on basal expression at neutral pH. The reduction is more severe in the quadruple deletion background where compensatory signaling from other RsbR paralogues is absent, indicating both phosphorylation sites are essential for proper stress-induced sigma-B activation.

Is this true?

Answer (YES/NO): NO